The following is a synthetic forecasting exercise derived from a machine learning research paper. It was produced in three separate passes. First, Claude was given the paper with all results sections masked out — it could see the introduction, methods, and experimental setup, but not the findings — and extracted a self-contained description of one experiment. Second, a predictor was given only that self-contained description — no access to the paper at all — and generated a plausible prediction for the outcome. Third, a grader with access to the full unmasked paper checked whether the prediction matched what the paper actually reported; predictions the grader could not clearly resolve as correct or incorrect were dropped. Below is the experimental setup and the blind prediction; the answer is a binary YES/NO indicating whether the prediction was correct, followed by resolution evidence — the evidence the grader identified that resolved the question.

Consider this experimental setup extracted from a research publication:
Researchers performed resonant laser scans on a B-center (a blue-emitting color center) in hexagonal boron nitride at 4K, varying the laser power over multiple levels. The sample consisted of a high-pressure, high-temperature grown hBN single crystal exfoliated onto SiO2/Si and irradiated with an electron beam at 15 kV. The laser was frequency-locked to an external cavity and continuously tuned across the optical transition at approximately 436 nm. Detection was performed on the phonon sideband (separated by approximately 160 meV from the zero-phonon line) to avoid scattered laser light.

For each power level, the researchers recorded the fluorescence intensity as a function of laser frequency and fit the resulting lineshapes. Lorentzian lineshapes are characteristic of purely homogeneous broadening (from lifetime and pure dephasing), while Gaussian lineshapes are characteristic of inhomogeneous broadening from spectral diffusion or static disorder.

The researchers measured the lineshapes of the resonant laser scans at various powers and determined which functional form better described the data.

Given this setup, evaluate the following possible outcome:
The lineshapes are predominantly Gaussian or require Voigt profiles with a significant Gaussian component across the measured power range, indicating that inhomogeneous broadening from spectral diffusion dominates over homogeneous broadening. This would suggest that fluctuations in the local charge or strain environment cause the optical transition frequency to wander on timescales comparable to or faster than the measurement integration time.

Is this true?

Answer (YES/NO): YES